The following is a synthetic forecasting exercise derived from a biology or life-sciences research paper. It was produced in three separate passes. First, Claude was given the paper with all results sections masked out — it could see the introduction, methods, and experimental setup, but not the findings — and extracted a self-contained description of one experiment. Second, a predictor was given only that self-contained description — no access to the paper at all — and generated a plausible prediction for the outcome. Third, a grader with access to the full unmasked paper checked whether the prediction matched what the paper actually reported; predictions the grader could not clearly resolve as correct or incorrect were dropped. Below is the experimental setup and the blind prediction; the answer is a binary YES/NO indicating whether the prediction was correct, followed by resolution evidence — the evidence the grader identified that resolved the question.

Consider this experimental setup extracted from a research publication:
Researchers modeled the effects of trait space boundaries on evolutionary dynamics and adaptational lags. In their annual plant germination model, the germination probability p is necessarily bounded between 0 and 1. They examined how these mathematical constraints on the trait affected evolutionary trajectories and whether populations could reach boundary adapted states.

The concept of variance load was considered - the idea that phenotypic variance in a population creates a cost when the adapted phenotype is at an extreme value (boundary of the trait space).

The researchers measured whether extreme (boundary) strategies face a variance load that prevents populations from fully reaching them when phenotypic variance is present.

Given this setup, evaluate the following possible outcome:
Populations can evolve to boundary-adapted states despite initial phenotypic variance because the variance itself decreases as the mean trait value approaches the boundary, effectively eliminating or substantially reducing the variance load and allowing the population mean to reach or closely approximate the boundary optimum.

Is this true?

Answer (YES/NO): NO